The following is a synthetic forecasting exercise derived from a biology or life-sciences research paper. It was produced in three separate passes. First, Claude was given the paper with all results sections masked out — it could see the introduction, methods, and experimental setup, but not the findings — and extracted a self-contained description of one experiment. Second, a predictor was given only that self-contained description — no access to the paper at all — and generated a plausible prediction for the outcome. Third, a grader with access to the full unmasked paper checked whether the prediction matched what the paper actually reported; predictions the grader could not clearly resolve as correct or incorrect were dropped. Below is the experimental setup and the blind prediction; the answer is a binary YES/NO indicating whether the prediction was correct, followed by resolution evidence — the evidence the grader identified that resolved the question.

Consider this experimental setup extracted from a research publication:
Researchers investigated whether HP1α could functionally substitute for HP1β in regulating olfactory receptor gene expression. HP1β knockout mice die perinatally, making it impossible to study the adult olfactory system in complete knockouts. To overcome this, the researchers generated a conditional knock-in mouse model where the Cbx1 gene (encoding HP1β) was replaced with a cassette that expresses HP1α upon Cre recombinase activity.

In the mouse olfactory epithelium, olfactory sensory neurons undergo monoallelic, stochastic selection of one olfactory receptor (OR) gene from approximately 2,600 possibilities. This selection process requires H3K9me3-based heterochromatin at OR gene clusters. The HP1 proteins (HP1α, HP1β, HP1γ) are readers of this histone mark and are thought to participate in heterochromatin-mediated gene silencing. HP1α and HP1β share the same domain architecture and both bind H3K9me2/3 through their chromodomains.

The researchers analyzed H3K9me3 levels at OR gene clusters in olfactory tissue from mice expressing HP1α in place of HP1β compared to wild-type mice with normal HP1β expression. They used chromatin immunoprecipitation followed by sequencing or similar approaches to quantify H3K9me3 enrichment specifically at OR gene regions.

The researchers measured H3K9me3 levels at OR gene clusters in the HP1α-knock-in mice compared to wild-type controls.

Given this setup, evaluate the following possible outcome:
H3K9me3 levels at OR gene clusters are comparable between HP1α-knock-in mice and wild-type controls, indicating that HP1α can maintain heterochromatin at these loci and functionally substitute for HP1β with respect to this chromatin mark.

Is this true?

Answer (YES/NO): NO